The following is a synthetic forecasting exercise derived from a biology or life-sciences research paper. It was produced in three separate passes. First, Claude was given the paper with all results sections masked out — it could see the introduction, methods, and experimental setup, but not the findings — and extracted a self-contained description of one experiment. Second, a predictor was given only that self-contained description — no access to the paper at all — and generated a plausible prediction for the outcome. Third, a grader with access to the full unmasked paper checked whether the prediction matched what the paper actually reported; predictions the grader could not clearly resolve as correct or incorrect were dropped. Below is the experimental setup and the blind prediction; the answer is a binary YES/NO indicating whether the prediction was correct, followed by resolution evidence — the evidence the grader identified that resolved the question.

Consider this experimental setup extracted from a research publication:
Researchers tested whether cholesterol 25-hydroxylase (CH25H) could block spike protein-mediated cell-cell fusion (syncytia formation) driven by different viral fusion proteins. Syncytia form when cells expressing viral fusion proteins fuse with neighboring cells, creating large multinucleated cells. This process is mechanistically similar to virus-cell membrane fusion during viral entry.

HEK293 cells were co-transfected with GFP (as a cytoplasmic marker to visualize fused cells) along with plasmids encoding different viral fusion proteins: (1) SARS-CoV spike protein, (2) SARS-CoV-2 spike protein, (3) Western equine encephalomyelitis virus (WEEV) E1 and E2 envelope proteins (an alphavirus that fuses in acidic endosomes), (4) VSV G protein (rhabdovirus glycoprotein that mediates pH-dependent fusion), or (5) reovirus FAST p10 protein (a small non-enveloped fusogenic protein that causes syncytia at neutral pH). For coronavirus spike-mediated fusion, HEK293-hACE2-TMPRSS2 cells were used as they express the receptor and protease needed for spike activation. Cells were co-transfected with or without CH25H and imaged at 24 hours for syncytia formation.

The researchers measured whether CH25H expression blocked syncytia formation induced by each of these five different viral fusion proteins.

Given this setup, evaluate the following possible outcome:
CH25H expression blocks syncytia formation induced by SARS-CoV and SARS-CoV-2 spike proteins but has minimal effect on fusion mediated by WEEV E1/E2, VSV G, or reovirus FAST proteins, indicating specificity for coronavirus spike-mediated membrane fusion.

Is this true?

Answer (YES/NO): NO